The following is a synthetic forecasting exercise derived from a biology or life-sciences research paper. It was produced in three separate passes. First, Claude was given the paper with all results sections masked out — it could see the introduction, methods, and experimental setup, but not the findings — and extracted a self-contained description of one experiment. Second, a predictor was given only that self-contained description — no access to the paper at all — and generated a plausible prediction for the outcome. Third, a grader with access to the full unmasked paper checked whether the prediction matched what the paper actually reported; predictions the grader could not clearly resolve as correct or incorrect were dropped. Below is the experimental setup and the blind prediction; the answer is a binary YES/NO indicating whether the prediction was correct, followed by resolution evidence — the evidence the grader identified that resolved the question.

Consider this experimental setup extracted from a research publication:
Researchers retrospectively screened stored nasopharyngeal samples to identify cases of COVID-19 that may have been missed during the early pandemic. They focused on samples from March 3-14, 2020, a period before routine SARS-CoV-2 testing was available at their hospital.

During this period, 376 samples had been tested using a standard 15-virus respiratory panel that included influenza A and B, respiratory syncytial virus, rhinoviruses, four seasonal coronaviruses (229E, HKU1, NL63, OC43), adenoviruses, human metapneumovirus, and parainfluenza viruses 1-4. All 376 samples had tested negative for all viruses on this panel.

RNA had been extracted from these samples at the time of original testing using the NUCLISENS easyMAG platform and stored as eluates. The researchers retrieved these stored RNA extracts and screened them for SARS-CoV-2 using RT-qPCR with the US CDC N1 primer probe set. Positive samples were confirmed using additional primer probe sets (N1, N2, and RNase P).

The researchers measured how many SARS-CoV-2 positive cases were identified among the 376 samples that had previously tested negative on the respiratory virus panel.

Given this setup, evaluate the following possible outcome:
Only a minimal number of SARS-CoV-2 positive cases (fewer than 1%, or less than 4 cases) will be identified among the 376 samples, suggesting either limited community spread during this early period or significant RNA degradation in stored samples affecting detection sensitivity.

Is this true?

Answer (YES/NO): NO